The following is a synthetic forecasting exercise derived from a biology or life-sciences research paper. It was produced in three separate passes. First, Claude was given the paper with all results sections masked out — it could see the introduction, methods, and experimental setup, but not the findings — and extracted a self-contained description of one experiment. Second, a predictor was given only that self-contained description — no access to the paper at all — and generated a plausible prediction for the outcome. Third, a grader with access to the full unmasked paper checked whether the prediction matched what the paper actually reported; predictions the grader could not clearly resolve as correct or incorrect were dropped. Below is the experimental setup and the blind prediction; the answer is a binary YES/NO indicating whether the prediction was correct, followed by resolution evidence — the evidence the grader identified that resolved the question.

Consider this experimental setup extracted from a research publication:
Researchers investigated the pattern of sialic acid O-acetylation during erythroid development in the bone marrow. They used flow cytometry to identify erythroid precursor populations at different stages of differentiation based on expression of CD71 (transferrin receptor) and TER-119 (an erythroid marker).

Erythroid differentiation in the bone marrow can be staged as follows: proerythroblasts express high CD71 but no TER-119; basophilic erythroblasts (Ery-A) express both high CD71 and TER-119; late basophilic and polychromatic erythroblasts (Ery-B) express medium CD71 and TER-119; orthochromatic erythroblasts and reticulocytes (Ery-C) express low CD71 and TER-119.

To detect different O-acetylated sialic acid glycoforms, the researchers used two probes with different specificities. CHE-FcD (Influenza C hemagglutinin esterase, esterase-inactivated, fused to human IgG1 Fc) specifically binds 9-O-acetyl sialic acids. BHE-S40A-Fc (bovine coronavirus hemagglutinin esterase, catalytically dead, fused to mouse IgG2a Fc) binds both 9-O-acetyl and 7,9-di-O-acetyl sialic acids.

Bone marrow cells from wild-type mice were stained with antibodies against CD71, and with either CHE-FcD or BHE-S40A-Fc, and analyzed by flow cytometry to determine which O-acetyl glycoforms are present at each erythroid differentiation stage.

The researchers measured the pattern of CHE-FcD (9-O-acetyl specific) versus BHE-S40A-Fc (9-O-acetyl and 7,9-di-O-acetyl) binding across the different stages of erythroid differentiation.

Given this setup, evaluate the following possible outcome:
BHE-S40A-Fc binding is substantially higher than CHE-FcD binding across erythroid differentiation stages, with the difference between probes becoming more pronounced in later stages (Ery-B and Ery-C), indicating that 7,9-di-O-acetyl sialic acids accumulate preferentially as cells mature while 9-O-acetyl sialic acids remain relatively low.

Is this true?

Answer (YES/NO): NO